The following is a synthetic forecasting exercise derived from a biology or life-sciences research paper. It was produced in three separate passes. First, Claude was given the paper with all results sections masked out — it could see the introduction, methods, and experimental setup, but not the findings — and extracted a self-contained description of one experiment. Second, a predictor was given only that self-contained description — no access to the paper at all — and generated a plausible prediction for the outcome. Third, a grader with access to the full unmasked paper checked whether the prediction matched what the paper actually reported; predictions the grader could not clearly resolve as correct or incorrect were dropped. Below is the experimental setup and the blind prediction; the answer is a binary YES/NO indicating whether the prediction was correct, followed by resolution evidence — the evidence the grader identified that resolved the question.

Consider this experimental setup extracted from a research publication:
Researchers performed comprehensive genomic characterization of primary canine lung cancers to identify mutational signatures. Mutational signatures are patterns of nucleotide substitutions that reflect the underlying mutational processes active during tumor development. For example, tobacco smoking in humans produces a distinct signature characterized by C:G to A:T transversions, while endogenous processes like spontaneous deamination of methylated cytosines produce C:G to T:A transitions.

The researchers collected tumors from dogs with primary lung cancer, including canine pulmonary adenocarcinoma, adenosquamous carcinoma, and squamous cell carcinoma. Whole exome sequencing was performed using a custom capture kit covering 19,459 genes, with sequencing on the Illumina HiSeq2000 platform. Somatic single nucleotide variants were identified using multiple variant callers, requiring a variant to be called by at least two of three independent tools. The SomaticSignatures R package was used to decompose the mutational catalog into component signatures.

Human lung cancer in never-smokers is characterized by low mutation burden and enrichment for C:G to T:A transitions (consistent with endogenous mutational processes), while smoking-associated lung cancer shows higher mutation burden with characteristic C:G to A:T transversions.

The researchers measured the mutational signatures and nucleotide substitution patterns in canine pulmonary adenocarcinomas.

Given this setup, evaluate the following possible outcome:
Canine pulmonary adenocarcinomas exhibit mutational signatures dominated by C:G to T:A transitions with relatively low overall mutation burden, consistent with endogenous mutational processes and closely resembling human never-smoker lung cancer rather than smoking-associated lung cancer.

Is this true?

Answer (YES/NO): YES